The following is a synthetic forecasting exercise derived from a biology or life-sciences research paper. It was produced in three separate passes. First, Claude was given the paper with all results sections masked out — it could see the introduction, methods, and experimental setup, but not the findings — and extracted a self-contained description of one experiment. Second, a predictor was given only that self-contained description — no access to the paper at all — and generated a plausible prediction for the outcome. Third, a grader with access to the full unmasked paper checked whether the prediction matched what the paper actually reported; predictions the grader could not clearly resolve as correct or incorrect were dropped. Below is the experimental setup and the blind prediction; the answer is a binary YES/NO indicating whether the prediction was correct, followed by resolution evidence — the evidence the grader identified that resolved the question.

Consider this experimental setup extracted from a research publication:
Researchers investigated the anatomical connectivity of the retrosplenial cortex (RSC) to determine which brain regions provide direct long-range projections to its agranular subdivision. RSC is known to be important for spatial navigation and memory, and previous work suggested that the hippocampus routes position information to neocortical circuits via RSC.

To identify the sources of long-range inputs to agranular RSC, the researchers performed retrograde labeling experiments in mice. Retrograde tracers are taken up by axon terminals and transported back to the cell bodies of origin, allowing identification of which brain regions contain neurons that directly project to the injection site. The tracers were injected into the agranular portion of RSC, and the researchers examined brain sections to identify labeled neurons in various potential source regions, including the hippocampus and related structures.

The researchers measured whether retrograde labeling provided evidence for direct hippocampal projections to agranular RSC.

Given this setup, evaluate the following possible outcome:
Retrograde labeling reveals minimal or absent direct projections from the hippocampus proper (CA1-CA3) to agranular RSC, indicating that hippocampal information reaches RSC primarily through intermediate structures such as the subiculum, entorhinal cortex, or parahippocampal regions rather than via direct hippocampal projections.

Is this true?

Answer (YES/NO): YES